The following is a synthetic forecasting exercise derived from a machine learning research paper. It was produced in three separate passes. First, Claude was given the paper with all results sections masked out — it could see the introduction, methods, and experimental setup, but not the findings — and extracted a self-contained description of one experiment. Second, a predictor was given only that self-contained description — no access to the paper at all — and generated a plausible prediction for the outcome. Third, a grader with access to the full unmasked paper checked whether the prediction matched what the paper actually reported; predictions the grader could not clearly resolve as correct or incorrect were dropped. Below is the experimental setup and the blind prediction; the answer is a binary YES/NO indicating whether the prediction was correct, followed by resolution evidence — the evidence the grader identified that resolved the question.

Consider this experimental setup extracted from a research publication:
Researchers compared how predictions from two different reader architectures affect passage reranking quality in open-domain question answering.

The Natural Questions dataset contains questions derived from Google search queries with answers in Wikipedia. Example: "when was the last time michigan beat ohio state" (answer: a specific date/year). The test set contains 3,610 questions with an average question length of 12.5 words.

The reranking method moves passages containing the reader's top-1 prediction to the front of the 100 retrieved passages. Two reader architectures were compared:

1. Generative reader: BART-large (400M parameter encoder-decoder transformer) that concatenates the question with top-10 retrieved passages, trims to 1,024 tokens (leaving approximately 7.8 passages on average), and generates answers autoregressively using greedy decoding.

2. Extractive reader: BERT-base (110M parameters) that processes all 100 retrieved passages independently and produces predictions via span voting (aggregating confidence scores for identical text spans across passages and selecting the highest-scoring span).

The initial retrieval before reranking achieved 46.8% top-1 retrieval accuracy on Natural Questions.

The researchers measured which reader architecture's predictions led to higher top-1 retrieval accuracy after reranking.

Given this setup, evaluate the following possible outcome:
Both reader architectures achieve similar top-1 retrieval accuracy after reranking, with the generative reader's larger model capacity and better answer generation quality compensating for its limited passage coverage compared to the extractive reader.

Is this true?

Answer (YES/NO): NO